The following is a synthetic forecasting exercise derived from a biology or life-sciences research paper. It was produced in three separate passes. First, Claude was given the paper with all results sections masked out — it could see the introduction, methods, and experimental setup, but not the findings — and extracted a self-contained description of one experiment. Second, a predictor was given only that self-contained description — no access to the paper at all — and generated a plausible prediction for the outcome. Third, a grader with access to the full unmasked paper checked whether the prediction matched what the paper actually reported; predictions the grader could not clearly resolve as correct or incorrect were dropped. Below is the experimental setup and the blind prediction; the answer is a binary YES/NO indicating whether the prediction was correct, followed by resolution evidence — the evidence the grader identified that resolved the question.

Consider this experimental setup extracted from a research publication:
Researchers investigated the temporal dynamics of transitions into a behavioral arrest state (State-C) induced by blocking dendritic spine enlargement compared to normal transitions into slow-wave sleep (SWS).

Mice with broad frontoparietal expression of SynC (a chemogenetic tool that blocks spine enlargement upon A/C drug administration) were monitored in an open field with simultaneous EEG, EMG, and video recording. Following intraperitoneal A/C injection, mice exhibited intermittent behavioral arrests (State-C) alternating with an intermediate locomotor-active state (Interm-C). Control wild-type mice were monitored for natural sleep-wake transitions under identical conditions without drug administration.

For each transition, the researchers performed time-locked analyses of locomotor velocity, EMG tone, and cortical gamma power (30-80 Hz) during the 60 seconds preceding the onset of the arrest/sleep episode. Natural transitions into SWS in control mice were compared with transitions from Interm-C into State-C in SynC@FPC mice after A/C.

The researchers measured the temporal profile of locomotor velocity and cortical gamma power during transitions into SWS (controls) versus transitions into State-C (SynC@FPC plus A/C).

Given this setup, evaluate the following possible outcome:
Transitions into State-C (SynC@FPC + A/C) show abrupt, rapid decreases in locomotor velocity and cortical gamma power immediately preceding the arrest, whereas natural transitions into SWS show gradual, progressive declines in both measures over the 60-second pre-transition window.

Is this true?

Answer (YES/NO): YES